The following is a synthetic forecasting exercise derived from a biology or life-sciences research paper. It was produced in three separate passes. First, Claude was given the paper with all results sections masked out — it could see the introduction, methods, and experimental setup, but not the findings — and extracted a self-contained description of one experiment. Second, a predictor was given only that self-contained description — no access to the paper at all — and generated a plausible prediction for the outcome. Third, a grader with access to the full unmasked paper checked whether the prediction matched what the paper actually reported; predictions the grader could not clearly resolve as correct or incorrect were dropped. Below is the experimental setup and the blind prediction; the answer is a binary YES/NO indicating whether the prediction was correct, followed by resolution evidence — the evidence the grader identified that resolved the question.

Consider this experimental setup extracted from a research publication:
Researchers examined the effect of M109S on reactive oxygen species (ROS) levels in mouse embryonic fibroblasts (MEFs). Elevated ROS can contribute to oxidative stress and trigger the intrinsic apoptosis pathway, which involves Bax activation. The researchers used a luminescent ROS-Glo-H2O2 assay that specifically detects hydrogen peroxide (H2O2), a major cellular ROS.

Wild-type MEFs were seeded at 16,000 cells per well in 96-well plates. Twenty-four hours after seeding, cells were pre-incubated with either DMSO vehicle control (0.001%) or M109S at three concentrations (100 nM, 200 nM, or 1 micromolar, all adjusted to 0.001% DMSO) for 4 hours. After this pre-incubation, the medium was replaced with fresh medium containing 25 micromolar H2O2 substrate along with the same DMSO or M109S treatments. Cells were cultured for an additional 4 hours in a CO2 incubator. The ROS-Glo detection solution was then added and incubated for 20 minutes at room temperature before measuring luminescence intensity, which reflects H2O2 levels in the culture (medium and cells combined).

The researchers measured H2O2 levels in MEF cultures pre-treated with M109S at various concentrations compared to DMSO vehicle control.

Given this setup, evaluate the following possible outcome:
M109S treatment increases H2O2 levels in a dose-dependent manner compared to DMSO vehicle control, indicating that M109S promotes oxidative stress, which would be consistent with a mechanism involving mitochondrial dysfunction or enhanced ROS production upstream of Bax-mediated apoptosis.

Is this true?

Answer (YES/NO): NO